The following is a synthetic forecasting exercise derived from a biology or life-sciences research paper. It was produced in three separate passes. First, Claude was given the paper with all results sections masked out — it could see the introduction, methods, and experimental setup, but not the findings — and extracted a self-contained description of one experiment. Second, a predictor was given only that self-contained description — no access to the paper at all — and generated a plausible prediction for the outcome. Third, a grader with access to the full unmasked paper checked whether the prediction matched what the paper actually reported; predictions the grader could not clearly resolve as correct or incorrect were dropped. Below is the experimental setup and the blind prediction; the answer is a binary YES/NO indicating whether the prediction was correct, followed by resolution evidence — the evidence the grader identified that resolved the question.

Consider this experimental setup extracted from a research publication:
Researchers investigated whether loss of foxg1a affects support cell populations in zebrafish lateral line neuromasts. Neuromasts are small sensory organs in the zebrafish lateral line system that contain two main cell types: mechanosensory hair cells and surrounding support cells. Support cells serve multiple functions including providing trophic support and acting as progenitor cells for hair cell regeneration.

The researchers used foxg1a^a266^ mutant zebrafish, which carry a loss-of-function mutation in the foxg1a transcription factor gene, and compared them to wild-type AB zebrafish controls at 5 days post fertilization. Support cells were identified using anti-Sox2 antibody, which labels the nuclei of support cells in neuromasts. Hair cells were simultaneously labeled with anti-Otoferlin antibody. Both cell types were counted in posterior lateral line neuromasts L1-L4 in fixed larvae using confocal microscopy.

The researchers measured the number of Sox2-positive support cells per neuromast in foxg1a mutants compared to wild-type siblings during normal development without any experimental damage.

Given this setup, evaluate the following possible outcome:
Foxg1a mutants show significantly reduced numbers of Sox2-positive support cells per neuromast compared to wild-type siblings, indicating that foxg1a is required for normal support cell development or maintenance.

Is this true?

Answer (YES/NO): NO